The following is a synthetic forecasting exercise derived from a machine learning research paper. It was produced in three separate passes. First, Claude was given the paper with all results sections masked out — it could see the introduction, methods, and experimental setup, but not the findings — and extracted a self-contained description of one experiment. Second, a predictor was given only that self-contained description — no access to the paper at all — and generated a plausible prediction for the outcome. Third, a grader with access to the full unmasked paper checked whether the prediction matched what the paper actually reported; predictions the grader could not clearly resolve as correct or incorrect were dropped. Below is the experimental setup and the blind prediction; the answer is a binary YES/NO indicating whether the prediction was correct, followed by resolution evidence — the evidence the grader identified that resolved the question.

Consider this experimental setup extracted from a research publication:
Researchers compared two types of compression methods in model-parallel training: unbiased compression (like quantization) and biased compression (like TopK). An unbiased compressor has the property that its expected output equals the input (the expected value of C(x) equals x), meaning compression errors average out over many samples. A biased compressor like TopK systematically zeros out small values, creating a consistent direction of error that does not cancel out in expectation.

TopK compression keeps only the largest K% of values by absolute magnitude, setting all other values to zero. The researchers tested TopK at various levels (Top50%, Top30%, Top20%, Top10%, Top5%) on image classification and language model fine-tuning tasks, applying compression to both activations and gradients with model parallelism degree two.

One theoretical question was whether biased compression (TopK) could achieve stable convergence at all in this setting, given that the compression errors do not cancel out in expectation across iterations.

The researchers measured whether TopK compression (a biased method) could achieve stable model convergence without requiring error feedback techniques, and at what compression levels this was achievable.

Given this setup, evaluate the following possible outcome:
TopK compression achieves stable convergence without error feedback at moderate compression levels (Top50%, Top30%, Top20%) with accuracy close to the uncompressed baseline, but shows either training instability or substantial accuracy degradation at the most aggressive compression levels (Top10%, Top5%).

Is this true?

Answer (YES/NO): NO